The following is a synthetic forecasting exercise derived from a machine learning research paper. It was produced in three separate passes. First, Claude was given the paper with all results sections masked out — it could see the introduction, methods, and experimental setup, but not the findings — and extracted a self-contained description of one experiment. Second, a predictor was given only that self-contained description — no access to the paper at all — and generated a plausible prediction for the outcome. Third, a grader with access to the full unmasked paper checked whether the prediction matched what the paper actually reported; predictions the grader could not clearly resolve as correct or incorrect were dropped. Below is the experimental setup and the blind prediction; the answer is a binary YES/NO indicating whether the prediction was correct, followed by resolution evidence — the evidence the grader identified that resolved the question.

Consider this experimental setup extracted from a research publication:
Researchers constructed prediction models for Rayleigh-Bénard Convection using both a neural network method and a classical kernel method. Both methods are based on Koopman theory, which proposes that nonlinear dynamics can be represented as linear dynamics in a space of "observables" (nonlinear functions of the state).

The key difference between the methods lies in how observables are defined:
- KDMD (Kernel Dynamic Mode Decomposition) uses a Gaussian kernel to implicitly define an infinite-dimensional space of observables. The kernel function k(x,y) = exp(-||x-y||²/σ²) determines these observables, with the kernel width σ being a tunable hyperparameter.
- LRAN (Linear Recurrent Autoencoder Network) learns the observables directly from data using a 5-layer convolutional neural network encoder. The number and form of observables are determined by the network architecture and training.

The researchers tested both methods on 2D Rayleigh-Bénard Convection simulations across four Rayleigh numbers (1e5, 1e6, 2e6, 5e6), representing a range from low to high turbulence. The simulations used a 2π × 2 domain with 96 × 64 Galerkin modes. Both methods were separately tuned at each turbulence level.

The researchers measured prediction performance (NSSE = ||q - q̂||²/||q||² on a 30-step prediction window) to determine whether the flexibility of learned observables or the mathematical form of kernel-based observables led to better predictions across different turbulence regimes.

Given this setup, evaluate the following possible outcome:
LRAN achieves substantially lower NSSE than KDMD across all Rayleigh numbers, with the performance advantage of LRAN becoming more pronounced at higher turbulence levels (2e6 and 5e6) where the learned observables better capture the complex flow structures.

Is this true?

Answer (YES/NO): NO